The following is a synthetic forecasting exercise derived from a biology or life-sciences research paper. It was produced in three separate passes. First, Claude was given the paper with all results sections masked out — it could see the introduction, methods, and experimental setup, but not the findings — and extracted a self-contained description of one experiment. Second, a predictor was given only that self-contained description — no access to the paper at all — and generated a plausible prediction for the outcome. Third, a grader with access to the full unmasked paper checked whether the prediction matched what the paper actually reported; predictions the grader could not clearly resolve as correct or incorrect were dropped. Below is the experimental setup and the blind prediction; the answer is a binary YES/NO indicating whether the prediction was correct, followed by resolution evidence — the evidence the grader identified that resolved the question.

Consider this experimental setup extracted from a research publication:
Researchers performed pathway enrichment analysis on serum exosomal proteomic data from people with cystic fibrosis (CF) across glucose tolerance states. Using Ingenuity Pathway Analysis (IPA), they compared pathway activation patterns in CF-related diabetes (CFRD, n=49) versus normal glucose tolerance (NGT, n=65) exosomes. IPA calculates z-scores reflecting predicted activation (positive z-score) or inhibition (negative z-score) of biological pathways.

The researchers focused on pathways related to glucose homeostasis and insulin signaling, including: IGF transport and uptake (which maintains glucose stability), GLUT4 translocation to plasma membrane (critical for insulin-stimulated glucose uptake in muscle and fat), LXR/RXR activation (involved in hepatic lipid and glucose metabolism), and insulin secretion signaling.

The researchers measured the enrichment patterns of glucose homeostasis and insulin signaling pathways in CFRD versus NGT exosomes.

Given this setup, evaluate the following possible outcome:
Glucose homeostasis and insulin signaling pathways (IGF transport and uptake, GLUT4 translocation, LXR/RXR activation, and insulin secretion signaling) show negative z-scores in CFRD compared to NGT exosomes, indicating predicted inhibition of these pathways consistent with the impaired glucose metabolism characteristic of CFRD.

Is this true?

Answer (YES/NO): YES